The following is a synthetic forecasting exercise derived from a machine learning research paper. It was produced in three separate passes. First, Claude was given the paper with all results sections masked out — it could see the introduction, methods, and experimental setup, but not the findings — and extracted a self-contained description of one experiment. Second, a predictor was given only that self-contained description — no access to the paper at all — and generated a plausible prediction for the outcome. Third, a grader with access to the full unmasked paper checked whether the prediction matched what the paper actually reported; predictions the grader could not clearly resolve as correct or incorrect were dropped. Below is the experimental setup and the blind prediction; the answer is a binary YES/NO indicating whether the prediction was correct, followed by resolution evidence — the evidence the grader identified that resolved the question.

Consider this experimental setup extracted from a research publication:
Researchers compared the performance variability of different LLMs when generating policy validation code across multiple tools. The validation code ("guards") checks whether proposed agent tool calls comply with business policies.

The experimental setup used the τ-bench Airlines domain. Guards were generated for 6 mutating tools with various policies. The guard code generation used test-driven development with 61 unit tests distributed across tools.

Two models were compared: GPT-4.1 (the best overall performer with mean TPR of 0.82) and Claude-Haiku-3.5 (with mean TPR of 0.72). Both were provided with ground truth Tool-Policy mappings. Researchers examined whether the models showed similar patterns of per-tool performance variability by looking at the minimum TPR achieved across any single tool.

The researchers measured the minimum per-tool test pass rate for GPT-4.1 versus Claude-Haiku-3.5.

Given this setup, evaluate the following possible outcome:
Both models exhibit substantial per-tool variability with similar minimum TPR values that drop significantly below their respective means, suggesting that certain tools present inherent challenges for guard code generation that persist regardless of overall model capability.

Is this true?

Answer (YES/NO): NO